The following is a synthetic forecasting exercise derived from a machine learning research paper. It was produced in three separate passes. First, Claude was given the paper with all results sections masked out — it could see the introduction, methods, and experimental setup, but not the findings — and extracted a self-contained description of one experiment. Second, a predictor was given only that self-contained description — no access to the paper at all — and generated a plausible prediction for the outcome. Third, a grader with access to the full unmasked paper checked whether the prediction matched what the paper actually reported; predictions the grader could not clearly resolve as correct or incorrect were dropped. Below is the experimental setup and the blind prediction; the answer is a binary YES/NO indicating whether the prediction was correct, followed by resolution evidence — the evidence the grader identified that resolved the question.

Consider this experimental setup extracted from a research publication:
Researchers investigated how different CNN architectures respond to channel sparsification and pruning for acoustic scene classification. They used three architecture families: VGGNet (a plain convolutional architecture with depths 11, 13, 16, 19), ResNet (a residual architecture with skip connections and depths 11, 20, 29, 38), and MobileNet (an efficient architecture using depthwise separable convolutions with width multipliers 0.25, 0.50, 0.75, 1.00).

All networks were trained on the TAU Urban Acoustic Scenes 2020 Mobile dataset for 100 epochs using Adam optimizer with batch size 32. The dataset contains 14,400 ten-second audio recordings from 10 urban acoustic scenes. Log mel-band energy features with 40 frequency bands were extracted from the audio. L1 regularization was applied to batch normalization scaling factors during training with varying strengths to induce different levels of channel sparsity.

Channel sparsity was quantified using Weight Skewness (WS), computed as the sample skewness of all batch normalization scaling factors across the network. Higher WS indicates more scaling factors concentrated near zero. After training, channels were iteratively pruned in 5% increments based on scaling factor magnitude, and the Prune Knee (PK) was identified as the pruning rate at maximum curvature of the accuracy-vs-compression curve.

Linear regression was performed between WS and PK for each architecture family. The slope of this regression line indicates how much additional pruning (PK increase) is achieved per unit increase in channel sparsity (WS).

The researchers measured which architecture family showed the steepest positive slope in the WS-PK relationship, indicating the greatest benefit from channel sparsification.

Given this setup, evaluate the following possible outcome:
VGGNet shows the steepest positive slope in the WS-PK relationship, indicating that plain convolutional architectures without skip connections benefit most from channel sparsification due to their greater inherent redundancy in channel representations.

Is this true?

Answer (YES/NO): NO